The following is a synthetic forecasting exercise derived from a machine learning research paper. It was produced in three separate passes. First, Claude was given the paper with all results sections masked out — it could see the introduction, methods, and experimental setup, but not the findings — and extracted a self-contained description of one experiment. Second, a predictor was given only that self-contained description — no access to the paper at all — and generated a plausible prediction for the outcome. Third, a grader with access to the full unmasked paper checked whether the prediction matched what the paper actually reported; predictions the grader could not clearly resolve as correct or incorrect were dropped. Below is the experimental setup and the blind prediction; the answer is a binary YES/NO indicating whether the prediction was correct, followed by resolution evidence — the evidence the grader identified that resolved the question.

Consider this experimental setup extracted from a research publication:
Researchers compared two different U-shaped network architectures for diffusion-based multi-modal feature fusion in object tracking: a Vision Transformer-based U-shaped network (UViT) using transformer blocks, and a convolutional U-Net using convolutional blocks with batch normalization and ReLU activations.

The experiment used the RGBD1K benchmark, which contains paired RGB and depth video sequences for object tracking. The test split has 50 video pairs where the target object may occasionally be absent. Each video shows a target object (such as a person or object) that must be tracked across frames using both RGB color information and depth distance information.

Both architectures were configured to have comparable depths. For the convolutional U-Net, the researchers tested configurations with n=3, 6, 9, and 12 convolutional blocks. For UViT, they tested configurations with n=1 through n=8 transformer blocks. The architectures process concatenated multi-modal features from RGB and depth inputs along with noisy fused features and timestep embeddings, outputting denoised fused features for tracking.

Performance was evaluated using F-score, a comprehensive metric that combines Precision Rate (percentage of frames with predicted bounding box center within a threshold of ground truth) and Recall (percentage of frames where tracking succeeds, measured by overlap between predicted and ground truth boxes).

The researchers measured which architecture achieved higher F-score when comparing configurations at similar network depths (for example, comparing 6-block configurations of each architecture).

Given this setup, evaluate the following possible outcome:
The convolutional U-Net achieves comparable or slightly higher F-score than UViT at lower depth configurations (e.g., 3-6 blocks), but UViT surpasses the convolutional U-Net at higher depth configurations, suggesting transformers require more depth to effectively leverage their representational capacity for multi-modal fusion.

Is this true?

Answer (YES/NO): YES